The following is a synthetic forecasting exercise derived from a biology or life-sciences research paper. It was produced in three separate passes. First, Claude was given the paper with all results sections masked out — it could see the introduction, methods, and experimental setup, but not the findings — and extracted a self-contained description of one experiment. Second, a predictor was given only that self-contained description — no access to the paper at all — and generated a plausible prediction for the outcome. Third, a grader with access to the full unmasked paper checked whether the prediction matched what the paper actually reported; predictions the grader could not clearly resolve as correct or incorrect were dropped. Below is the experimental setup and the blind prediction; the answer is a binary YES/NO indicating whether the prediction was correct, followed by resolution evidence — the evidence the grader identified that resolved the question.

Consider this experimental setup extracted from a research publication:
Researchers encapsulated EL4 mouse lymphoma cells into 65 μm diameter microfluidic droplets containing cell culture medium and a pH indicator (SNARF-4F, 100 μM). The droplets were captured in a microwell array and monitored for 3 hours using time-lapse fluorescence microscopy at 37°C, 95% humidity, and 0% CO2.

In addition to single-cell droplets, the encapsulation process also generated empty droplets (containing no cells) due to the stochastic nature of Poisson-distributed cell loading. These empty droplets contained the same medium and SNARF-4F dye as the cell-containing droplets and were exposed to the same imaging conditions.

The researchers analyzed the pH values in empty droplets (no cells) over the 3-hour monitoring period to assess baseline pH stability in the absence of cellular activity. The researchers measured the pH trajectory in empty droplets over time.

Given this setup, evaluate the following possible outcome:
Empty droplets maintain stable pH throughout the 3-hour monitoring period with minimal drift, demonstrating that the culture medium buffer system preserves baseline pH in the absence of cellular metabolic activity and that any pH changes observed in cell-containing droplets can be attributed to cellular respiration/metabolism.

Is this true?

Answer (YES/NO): YES